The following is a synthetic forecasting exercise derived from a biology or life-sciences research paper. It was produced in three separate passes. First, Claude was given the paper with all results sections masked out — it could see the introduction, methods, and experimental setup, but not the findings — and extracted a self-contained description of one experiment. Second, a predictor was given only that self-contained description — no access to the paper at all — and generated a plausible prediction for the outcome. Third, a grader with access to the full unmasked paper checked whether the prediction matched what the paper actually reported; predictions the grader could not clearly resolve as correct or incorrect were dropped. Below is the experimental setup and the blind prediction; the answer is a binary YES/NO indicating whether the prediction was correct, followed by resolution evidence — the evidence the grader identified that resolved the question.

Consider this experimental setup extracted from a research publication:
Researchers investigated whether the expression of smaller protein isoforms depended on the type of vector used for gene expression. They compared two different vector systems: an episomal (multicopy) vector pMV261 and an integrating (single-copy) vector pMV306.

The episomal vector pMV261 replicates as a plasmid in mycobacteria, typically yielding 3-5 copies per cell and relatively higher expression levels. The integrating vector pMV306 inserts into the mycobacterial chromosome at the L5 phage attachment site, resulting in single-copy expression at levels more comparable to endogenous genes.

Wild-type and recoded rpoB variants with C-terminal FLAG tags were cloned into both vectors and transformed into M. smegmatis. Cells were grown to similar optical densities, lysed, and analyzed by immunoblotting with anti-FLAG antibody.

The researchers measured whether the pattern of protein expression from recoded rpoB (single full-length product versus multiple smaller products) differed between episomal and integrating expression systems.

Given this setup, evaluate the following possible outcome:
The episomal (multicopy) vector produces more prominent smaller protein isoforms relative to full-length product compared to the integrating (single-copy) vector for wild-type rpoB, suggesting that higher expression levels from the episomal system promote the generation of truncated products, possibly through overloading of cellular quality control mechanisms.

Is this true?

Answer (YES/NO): NO